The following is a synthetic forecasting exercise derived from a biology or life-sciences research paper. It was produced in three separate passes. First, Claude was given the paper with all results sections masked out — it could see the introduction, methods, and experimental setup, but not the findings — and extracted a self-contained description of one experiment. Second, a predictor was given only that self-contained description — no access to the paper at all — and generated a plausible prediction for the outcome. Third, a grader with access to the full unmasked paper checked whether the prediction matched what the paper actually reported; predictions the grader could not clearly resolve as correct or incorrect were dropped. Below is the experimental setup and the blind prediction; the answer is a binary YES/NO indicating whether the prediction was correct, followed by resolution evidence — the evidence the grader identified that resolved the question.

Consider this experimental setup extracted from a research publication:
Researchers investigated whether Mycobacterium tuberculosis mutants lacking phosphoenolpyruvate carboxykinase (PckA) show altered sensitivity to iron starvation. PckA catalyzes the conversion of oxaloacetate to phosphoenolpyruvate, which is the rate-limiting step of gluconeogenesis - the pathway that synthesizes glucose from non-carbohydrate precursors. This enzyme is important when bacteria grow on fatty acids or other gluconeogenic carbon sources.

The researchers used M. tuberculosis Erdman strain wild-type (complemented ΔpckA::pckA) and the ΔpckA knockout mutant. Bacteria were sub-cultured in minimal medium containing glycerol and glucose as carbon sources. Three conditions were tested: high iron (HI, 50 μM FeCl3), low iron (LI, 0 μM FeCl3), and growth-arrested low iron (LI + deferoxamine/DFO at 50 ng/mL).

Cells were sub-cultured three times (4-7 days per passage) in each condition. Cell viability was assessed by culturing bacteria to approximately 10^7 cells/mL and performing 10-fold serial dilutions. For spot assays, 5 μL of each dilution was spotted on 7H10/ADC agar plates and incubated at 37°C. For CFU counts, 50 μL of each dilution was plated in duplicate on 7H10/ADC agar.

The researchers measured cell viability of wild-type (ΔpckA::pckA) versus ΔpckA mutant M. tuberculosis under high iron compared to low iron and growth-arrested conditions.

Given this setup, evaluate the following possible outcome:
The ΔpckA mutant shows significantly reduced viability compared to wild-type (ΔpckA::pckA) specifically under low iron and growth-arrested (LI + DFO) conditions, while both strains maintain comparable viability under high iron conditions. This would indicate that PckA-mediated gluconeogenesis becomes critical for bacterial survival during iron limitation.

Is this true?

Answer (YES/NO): NO